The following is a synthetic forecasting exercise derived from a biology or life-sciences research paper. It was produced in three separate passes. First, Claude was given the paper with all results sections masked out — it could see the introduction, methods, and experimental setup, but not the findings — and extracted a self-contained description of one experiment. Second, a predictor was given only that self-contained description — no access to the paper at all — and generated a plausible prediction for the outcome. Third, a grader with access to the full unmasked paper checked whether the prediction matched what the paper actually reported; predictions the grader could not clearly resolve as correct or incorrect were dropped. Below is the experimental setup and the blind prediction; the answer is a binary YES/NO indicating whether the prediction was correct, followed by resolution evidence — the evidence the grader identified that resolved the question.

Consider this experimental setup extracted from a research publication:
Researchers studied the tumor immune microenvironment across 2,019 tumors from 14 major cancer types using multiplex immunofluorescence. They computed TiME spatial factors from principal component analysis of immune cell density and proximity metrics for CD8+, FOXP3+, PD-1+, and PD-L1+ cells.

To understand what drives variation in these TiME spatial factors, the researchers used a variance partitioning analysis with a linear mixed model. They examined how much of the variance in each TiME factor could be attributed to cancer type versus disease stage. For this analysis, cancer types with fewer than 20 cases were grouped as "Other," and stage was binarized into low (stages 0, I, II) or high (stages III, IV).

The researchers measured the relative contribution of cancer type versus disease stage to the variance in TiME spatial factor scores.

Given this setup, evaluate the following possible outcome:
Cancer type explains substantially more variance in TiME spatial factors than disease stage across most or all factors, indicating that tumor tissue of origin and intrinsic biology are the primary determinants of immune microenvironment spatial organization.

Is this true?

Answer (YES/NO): NO